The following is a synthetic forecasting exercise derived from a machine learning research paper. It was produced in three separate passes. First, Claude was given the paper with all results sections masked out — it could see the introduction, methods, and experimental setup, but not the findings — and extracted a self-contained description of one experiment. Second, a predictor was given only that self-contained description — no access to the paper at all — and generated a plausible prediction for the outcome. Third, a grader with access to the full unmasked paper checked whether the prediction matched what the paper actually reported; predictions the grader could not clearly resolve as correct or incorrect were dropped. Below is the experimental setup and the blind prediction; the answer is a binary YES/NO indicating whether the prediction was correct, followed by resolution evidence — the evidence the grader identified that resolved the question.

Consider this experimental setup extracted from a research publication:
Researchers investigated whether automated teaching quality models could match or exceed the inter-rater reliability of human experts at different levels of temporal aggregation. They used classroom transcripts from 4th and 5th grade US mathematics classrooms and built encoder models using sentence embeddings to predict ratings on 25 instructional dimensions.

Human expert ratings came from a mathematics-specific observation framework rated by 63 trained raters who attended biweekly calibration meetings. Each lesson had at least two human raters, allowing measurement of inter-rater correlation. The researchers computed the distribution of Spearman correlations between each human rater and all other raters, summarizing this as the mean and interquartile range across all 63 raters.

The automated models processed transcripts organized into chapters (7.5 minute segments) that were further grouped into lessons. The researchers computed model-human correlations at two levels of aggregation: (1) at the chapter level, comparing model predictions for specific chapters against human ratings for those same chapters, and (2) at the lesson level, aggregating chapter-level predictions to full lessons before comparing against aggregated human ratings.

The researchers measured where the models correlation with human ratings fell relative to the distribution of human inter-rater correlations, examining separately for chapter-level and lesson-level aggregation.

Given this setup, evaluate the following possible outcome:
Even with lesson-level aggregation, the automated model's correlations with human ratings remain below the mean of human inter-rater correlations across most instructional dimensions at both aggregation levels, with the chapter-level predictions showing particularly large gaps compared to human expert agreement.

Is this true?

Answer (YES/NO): NO